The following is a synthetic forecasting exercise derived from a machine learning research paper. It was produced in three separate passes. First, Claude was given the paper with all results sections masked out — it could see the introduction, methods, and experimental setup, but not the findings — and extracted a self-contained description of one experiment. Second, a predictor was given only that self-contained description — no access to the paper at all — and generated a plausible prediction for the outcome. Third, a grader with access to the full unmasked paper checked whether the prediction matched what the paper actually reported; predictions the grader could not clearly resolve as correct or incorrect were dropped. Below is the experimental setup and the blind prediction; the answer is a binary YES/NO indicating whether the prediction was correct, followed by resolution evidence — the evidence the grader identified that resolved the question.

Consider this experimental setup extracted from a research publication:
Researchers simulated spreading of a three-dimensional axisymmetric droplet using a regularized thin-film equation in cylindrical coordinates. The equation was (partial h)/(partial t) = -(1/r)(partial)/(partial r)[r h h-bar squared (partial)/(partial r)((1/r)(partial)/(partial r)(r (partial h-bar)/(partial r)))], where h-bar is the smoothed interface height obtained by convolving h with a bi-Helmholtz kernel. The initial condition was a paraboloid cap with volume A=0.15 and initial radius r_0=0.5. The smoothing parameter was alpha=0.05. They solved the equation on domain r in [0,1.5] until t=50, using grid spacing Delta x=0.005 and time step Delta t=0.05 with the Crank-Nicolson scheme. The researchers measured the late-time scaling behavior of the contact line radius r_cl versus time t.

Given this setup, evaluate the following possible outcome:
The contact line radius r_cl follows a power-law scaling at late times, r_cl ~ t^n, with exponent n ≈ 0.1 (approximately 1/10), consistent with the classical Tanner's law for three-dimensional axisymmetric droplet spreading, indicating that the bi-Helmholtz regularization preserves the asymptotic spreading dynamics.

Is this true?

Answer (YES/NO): YES